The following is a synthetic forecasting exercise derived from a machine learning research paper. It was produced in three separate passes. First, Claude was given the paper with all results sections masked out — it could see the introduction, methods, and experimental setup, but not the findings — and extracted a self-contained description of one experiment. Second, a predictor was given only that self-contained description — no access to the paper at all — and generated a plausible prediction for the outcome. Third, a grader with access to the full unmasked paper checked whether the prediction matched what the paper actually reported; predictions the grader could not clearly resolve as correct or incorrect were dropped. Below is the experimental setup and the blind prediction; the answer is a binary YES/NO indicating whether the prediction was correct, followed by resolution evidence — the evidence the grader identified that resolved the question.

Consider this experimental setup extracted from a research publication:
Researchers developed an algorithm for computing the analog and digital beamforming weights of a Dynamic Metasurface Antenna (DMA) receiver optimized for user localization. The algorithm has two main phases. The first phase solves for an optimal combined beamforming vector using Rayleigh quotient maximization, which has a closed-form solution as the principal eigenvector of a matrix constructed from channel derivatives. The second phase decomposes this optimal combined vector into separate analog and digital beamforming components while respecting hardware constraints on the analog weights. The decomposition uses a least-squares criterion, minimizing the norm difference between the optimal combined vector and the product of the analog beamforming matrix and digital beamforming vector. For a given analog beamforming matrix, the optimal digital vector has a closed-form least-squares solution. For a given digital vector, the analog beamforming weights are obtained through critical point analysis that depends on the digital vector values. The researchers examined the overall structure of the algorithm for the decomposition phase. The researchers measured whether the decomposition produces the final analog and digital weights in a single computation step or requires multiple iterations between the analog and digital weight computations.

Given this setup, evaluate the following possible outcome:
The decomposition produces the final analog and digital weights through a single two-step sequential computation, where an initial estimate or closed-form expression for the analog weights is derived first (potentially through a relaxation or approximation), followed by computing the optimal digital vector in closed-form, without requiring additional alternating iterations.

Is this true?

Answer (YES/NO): NO